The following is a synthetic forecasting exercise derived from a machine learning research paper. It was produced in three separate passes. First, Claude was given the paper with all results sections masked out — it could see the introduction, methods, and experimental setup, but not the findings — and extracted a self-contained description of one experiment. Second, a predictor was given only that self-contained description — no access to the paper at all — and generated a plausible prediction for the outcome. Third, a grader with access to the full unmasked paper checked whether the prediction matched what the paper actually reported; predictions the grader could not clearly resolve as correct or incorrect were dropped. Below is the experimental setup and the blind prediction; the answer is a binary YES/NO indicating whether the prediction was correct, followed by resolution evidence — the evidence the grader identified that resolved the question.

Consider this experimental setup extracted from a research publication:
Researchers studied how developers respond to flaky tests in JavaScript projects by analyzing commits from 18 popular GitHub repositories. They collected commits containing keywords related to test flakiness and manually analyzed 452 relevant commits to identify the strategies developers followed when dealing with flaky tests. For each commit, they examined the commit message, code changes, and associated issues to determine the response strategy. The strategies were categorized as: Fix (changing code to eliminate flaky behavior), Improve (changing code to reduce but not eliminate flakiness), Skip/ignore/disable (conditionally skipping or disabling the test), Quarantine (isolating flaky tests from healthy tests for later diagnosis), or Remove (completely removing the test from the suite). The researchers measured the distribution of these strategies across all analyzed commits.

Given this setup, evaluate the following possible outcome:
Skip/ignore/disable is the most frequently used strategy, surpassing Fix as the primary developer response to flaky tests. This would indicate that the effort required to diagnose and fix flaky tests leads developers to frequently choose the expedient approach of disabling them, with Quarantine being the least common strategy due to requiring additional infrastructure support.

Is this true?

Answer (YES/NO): NO